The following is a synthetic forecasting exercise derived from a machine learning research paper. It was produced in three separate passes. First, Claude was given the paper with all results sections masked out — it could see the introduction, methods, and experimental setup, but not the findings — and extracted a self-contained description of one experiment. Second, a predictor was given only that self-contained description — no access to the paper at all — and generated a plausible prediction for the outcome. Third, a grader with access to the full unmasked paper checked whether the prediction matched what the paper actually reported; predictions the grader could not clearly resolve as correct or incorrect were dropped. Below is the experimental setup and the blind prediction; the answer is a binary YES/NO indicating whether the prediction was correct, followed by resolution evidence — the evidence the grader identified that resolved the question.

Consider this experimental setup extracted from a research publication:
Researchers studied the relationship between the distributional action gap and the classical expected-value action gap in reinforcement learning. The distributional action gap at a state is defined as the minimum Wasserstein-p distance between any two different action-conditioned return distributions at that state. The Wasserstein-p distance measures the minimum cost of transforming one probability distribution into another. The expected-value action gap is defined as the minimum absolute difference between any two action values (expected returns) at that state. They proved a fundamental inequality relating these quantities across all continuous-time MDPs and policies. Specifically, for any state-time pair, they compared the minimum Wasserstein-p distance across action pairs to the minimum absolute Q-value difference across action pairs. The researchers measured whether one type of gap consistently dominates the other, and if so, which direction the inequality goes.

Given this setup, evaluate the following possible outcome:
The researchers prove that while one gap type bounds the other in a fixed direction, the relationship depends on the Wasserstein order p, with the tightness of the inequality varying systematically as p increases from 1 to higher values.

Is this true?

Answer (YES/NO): NO